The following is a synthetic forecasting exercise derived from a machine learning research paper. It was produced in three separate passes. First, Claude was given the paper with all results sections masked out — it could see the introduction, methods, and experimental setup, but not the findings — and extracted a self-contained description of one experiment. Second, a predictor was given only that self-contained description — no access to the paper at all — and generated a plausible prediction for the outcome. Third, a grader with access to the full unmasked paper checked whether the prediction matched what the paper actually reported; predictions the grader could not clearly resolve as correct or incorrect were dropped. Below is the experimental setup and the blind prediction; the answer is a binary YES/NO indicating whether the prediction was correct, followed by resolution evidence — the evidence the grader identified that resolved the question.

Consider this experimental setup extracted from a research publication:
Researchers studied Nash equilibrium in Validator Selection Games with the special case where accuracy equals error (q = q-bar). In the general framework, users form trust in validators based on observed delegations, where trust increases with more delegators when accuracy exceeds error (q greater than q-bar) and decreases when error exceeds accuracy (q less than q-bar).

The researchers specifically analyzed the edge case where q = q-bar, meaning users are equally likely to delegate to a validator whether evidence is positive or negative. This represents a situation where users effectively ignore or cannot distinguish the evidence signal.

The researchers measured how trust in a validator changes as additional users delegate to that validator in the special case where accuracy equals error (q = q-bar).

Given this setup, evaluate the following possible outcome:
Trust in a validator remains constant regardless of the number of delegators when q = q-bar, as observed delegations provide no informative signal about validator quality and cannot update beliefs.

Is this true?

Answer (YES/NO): YES